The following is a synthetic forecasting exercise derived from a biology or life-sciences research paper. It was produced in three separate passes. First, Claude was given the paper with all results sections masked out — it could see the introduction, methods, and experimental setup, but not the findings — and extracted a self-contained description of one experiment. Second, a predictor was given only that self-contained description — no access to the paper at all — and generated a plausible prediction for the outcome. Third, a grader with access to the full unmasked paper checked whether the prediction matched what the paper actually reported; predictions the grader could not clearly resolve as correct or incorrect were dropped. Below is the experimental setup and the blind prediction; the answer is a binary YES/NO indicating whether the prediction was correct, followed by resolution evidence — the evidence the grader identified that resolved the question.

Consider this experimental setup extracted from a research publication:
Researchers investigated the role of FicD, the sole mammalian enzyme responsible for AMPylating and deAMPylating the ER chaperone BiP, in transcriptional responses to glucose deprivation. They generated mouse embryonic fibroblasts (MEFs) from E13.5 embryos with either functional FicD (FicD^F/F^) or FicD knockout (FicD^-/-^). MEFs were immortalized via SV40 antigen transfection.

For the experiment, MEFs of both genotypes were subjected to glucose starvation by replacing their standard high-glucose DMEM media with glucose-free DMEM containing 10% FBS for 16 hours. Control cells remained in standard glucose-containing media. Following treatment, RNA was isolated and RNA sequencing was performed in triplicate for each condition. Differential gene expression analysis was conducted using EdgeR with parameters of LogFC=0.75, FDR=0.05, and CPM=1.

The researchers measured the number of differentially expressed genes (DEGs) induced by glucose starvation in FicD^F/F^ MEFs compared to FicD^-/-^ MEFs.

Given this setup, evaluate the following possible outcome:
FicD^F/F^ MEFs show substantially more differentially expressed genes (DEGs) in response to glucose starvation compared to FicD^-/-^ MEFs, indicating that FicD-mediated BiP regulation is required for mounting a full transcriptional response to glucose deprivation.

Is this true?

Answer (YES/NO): YES